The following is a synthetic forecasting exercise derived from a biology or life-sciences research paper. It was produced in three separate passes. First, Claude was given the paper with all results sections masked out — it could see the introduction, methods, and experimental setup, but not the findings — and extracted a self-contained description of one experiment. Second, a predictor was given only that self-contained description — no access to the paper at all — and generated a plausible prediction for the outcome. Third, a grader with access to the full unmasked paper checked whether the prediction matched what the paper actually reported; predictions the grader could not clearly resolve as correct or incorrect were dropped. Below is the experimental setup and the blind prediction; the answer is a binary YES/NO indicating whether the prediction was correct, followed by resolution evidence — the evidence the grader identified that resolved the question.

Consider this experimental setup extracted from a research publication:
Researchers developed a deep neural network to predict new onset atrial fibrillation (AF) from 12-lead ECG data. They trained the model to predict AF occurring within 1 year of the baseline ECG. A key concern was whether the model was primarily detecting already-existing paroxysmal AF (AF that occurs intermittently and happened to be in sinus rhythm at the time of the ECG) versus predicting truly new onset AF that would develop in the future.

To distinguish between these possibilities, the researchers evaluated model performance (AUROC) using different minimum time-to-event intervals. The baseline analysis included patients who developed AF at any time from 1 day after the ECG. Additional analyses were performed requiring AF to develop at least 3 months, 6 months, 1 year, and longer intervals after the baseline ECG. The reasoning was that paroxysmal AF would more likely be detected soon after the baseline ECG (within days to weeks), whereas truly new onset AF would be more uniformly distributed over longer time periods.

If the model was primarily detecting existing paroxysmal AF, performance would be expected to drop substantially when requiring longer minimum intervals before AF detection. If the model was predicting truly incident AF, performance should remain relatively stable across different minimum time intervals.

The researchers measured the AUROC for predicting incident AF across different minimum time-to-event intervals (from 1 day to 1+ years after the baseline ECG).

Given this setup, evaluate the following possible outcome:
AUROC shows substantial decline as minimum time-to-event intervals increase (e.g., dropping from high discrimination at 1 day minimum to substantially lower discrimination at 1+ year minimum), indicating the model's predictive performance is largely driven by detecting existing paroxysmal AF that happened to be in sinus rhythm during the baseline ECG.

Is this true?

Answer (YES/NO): NO